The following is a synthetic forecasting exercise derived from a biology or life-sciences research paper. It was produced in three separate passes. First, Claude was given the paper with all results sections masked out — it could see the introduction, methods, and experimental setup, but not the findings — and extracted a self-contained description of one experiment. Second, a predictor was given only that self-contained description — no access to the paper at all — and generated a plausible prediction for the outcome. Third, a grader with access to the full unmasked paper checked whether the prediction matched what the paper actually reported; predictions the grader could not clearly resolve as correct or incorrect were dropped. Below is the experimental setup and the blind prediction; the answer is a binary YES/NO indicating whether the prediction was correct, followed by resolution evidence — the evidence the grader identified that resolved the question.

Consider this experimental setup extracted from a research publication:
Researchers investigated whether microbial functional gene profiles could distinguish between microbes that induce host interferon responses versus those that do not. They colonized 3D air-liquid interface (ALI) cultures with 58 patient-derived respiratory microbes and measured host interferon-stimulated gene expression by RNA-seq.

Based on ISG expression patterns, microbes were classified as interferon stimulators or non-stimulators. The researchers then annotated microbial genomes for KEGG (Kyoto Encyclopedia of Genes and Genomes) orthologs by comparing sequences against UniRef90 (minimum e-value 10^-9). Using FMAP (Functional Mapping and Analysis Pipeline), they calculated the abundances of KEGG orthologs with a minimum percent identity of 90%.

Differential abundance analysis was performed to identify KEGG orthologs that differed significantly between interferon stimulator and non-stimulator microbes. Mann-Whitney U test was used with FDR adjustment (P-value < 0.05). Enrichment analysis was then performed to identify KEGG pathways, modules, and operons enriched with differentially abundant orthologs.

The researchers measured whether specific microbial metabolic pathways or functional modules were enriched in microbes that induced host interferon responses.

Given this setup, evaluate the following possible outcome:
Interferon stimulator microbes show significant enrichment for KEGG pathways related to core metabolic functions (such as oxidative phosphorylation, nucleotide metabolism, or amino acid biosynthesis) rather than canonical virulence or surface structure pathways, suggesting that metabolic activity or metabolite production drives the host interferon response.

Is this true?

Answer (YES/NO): YES